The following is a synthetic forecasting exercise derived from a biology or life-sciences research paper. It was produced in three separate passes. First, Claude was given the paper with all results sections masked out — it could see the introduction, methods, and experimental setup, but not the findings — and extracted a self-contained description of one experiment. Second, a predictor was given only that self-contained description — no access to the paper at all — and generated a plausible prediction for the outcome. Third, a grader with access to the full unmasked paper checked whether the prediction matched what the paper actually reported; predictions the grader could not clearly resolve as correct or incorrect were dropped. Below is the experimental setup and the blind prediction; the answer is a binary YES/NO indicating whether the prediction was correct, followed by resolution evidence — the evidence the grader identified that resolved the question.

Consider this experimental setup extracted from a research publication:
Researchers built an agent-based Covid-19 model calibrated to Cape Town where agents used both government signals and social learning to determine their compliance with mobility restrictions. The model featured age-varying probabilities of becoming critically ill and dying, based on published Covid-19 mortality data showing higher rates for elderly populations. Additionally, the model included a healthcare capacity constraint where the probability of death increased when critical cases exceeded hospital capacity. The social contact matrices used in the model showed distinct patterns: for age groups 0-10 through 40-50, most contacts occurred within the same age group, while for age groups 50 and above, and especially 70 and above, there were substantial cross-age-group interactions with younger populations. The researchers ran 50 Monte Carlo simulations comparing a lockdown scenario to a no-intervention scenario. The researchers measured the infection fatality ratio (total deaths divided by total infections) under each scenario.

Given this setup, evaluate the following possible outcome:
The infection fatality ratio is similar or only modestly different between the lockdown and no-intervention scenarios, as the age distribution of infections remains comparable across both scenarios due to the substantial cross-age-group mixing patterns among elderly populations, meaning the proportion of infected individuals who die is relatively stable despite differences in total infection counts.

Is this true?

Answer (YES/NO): NO